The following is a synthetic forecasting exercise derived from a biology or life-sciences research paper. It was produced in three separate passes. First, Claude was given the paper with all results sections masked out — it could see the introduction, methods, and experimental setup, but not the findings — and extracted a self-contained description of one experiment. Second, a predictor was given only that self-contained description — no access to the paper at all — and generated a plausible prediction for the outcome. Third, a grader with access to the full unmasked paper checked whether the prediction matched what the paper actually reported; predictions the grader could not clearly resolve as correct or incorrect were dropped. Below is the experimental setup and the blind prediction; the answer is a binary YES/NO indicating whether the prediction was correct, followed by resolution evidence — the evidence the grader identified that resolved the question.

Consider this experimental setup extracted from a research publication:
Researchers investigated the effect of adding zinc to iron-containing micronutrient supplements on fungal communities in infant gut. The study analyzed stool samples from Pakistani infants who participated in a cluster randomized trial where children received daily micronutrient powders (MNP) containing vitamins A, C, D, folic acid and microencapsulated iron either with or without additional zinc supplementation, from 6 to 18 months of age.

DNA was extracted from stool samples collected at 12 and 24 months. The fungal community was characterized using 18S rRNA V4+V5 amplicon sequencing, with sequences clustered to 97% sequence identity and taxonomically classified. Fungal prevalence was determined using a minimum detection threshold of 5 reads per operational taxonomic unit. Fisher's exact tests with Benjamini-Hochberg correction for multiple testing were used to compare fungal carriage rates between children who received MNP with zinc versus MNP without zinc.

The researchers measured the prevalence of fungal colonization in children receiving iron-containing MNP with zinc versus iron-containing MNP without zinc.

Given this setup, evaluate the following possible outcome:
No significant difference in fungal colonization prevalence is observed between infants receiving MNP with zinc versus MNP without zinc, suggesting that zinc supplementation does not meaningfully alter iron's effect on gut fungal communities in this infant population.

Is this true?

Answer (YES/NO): NO